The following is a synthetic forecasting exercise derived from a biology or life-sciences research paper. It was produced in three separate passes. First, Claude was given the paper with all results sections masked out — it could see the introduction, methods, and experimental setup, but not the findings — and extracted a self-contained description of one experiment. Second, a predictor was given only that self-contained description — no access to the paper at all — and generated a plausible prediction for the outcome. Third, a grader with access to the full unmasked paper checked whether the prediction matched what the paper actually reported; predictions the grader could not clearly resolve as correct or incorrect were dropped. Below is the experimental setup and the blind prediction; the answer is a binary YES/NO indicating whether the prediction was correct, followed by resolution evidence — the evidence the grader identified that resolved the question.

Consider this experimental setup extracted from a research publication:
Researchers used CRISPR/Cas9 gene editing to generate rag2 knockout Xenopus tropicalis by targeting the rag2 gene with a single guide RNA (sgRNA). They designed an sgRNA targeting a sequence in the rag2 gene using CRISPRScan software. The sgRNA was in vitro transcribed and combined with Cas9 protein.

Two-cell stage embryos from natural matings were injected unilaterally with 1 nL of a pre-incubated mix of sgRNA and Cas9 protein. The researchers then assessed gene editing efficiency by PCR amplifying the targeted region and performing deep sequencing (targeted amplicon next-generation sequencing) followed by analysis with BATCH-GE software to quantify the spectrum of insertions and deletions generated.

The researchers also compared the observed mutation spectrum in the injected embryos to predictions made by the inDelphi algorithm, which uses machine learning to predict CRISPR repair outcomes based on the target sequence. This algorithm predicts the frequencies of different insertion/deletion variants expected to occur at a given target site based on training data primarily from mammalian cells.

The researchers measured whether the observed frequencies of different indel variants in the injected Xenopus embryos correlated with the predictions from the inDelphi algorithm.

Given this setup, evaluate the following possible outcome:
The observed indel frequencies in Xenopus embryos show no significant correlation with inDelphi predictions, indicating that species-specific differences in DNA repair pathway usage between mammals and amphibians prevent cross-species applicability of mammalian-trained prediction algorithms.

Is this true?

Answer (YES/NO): NO